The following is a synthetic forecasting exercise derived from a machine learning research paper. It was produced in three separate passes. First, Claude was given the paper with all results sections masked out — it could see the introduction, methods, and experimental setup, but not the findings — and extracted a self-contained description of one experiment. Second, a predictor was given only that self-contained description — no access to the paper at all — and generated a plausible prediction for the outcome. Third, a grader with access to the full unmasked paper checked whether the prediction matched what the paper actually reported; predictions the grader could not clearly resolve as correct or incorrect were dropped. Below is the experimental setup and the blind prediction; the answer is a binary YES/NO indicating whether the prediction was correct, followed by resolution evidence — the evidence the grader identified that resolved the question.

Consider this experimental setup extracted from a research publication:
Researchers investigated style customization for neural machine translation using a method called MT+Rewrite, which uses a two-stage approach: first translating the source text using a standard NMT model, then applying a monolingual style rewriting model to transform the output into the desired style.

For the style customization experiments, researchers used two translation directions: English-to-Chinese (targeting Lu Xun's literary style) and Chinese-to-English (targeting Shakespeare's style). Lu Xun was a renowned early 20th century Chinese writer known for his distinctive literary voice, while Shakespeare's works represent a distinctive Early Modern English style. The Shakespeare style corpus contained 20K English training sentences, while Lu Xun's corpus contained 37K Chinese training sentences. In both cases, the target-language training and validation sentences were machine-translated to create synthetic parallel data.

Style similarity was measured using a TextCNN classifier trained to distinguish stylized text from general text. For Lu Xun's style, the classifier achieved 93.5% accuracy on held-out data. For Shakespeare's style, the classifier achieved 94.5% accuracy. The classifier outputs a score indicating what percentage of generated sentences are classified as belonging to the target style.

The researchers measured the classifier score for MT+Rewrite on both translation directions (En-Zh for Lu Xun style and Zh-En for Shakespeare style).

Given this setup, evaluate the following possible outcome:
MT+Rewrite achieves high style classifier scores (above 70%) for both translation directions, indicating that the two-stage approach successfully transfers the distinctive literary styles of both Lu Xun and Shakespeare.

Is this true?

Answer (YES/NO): NO